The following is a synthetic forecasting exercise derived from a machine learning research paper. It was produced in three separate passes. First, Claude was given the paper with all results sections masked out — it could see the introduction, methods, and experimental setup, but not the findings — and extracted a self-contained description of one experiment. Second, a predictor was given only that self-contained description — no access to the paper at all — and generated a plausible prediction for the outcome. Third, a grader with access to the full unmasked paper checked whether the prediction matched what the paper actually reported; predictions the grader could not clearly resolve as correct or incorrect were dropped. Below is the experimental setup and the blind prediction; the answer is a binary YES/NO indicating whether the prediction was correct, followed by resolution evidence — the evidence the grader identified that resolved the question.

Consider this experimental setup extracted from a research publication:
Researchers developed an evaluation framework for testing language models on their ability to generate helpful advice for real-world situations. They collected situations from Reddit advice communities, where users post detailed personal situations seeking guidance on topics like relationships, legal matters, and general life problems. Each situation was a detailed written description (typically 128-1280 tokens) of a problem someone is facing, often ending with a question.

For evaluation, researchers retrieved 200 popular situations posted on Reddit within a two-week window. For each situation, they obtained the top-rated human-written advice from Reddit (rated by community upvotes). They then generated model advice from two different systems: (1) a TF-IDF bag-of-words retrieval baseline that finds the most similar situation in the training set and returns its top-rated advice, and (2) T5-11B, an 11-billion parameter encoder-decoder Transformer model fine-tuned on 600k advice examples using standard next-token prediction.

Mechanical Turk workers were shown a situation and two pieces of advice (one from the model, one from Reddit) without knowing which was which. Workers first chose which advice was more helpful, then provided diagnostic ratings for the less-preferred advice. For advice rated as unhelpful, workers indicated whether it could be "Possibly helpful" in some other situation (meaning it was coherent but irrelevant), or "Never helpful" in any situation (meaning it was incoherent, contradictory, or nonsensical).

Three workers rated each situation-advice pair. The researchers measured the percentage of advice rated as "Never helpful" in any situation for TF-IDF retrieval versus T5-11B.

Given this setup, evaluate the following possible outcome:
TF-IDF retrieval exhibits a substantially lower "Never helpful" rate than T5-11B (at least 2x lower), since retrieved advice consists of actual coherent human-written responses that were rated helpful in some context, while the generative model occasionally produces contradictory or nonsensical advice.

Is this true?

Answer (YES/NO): YES